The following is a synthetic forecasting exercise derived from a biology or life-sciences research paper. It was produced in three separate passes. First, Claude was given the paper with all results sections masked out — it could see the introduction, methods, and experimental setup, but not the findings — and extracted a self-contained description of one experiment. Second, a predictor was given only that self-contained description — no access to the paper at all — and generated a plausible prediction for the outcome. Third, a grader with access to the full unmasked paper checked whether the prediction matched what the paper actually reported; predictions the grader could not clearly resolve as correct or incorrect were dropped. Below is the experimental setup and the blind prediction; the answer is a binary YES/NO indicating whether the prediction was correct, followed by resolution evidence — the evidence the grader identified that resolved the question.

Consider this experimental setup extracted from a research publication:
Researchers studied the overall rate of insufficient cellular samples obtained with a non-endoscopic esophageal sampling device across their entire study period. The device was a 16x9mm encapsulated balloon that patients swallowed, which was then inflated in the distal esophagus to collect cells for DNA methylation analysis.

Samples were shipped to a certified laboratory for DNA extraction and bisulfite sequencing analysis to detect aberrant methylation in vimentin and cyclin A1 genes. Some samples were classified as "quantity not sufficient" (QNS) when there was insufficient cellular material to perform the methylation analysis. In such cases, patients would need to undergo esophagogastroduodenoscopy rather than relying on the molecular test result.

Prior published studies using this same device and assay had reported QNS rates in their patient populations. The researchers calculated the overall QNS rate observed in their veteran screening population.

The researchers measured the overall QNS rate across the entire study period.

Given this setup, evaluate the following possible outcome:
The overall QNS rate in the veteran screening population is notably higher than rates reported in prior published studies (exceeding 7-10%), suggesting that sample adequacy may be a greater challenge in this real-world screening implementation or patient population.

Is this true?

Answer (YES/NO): YES